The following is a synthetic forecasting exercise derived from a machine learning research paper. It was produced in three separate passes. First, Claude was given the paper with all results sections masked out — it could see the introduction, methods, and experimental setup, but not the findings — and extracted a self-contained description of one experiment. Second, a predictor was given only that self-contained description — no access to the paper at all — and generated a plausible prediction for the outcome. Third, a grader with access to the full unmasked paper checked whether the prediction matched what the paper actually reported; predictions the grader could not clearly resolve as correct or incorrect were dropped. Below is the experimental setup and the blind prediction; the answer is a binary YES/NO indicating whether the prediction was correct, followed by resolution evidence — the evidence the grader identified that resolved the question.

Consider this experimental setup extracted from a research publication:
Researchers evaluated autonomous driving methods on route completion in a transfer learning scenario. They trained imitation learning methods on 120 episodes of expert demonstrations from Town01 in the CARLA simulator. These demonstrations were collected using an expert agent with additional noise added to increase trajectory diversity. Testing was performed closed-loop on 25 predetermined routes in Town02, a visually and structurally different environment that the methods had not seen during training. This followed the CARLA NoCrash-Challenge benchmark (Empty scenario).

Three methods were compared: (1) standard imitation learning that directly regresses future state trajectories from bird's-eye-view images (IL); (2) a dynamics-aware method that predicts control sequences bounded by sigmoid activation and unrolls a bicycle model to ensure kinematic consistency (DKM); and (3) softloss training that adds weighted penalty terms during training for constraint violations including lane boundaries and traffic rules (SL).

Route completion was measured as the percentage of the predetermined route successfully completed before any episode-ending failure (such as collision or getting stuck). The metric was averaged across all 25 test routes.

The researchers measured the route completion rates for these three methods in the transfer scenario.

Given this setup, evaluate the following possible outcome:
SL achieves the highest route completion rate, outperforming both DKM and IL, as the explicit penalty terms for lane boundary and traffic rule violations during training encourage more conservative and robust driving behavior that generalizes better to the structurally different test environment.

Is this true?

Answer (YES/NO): YES